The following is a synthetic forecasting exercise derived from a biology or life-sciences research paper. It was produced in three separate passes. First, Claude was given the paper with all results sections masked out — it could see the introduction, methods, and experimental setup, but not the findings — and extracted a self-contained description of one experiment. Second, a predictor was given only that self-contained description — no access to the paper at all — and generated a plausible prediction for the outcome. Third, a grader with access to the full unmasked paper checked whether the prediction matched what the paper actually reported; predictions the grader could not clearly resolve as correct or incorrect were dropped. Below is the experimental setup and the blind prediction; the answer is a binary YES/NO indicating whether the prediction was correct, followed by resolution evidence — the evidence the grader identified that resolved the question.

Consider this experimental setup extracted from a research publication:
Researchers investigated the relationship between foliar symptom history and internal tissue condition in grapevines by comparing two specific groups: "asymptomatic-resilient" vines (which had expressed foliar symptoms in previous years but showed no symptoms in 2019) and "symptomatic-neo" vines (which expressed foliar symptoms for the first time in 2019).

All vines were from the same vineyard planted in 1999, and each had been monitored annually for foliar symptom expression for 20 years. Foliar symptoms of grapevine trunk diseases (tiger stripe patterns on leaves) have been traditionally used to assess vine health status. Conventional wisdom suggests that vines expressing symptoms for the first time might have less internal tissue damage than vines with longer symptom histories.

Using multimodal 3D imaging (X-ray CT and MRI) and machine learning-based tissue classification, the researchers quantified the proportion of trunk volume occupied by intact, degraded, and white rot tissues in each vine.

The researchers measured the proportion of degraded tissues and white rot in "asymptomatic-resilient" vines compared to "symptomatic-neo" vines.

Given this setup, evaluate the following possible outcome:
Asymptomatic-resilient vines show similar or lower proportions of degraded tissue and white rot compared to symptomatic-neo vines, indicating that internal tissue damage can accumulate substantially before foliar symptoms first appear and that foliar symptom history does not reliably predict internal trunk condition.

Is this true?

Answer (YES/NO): NO